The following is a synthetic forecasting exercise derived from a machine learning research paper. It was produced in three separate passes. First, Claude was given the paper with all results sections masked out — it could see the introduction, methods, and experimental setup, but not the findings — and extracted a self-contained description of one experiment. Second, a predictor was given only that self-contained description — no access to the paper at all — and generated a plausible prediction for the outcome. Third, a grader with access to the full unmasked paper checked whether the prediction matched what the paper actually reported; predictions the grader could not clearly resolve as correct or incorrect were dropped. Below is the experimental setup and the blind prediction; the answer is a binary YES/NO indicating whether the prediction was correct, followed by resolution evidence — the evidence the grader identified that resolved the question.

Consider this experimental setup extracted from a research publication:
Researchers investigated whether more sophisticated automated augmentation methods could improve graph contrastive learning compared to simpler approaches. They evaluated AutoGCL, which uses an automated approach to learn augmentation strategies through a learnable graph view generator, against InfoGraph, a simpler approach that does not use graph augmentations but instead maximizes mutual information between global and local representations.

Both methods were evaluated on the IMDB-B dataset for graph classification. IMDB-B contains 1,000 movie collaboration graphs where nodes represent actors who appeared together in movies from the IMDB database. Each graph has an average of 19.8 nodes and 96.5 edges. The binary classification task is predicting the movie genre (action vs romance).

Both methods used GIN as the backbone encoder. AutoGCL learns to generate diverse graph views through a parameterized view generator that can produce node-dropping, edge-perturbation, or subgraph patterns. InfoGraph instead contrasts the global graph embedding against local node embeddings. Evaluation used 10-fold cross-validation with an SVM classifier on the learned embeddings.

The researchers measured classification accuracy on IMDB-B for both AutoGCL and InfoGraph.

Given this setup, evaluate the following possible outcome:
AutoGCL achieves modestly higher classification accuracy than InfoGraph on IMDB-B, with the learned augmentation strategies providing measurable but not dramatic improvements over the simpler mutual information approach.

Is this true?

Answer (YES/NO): YES